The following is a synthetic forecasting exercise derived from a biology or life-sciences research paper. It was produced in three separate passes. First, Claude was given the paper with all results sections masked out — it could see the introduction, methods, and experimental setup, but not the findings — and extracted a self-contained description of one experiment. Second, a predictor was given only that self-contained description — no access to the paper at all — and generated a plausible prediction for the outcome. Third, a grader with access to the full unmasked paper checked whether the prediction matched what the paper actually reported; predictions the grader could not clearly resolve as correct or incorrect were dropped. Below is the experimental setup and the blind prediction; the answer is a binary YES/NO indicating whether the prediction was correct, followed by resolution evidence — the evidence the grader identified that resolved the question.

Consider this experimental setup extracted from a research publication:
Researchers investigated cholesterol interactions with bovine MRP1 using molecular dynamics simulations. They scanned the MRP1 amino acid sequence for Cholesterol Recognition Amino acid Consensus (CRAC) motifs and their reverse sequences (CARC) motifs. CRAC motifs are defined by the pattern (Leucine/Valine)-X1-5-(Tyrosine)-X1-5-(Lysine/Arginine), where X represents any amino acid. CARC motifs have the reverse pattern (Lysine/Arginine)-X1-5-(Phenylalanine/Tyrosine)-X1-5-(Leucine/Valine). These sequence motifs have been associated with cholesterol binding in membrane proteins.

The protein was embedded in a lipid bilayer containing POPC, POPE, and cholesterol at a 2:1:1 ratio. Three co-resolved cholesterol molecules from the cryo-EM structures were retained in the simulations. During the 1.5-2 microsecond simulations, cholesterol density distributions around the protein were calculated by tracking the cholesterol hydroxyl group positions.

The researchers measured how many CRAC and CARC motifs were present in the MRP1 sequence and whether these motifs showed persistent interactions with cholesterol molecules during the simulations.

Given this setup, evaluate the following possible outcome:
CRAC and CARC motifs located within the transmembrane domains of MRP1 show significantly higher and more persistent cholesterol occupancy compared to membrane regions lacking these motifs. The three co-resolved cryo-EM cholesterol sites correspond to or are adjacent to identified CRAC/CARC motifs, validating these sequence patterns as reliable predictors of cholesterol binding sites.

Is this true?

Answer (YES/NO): NO